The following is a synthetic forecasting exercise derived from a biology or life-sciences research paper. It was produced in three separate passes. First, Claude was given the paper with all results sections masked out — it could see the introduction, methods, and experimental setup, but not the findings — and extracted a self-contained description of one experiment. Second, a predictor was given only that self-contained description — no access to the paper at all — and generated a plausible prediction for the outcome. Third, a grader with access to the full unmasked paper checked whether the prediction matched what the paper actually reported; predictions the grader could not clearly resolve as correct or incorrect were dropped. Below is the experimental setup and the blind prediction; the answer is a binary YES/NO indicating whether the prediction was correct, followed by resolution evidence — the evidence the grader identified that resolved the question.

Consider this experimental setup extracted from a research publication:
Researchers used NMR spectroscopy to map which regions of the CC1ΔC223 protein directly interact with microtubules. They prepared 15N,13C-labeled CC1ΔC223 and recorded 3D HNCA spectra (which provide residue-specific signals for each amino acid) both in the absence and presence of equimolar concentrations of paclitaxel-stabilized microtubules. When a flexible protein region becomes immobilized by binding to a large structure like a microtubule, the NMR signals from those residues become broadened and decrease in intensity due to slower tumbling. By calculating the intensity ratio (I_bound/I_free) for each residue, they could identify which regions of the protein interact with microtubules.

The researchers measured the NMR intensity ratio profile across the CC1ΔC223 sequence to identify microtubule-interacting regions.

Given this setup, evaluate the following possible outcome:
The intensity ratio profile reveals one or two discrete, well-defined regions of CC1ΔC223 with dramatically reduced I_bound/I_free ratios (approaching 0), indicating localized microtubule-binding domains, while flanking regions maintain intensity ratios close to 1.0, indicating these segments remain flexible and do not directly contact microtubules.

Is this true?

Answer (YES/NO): NO